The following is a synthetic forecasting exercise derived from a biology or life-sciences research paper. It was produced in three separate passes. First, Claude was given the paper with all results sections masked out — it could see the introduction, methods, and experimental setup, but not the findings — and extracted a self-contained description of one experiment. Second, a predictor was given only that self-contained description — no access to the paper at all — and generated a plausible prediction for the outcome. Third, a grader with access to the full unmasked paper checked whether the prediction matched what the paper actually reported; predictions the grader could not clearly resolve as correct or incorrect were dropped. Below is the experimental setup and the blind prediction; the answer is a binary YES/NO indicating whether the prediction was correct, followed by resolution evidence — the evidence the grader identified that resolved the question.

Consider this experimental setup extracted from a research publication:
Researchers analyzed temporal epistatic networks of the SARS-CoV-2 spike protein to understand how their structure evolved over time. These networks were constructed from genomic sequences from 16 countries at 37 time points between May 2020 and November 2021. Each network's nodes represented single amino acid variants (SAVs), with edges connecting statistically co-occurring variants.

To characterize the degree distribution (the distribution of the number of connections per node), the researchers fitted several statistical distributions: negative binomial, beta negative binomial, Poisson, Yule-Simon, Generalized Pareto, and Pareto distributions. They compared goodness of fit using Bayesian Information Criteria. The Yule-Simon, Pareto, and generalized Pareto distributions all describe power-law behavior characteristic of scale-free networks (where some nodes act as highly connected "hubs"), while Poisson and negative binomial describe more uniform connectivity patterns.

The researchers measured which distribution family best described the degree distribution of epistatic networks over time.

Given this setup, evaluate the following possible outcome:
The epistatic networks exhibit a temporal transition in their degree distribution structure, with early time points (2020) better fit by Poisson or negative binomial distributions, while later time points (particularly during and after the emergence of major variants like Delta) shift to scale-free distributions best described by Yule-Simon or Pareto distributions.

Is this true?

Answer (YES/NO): NO